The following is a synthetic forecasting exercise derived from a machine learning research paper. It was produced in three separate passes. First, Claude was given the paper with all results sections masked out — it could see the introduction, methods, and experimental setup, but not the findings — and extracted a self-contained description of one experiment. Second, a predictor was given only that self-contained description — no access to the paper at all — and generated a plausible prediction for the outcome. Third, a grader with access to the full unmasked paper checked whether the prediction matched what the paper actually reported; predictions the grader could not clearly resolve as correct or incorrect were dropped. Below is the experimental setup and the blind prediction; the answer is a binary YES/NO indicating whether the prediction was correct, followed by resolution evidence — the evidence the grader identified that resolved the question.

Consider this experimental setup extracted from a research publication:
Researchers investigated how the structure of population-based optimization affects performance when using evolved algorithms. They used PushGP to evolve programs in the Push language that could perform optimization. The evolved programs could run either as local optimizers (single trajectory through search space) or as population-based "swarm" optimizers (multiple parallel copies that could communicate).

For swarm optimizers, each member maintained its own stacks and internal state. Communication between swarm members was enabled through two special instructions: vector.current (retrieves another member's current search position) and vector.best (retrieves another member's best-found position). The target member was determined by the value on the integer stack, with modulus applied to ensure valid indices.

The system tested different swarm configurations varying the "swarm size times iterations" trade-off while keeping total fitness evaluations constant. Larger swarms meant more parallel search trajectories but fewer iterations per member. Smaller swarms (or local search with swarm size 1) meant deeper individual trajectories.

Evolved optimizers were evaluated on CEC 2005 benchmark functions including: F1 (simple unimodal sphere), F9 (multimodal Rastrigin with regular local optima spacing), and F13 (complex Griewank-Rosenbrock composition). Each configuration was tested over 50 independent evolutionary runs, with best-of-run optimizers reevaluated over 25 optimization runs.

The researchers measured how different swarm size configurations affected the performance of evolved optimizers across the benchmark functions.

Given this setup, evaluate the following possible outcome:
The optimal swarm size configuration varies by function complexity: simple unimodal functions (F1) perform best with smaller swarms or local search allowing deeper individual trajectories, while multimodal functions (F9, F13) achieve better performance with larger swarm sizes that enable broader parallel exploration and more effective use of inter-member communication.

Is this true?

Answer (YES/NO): NO